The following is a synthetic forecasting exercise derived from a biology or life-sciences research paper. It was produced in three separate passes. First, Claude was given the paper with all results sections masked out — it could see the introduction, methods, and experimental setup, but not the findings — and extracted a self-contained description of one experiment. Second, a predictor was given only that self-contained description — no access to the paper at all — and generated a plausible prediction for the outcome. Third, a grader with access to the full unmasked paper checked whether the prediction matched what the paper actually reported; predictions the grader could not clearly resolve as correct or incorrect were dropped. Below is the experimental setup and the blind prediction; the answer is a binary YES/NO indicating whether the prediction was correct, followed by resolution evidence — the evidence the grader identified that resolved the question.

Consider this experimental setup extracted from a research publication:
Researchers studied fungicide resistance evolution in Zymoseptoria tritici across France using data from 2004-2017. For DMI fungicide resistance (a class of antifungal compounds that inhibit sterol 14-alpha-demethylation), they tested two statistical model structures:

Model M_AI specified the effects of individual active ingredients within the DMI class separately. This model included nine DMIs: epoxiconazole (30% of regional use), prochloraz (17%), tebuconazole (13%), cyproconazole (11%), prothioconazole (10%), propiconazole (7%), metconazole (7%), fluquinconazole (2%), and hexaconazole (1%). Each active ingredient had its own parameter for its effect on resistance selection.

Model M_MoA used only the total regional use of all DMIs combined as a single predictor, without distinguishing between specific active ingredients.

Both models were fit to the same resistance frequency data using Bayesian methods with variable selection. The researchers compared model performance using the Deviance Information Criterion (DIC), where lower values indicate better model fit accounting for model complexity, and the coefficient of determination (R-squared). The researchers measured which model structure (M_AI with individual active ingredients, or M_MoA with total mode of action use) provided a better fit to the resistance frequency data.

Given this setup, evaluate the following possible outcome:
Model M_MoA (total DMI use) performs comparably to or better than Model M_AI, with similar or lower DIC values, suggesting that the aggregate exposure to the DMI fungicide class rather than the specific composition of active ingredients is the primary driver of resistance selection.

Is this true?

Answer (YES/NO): NO